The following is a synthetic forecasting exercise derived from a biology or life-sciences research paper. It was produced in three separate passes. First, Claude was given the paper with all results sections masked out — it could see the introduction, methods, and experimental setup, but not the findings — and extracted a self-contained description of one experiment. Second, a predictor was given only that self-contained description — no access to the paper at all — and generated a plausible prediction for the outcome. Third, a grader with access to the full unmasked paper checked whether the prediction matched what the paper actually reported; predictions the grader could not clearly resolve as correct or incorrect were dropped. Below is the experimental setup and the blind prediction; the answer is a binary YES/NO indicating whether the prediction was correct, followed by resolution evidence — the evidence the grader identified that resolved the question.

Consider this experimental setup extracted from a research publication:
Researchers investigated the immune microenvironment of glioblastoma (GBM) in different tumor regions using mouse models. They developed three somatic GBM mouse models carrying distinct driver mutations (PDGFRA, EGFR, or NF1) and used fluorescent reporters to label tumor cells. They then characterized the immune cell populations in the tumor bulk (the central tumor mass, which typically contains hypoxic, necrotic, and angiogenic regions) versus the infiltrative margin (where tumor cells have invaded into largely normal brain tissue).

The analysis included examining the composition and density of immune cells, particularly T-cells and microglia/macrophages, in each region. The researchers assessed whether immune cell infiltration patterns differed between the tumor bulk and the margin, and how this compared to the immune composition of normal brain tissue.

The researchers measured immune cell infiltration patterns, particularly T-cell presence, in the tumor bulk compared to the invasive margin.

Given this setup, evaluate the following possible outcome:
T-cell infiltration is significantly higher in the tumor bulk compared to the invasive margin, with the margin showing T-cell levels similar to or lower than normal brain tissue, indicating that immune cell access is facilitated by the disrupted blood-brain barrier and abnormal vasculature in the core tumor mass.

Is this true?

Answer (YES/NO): YES